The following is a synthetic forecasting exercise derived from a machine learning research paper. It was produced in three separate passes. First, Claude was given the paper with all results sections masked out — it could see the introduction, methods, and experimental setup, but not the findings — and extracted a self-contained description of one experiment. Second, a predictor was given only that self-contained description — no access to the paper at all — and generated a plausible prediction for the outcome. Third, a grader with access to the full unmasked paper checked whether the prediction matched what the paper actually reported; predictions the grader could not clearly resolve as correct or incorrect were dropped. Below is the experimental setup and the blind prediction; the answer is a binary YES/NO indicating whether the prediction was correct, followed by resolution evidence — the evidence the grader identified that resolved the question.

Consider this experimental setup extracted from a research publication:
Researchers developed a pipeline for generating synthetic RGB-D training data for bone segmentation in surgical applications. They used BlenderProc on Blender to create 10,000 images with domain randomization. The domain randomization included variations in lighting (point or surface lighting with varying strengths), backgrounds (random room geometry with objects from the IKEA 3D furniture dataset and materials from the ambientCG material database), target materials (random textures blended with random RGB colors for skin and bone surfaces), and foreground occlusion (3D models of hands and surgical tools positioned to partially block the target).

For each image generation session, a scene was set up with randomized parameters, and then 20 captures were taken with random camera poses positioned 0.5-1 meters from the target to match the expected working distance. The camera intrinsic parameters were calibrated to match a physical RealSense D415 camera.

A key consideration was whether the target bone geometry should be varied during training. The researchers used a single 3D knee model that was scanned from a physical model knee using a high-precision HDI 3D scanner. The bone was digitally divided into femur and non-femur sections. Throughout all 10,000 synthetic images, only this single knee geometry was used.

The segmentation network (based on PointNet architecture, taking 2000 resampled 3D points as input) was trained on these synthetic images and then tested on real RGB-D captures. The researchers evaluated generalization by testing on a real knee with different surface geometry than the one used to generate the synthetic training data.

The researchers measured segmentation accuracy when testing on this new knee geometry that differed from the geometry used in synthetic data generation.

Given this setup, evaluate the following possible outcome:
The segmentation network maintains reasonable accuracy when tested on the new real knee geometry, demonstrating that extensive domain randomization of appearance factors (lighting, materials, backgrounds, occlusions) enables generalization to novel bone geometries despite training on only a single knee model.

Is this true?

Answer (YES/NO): YES